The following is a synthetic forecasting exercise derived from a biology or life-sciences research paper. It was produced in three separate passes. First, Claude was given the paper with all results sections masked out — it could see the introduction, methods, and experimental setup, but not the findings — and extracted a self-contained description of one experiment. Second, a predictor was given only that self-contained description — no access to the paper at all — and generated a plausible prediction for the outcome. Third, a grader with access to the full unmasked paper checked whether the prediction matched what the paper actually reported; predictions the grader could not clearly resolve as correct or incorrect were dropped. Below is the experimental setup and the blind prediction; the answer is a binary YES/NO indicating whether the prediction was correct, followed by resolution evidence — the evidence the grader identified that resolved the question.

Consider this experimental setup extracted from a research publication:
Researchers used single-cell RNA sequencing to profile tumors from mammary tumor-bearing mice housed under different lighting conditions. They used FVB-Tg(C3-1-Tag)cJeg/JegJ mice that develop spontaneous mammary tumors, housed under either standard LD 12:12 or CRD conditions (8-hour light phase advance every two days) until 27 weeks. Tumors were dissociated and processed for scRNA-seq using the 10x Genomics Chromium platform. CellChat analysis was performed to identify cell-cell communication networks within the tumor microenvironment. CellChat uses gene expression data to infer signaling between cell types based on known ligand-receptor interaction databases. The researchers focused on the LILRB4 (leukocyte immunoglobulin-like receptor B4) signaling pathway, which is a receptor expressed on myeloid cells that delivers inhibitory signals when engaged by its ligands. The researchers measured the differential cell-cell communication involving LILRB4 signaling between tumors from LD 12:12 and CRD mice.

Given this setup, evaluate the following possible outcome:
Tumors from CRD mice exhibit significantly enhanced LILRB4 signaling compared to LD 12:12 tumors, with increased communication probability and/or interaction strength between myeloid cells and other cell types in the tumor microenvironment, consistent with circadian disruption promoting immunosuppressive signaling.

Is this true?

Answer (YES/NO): NO